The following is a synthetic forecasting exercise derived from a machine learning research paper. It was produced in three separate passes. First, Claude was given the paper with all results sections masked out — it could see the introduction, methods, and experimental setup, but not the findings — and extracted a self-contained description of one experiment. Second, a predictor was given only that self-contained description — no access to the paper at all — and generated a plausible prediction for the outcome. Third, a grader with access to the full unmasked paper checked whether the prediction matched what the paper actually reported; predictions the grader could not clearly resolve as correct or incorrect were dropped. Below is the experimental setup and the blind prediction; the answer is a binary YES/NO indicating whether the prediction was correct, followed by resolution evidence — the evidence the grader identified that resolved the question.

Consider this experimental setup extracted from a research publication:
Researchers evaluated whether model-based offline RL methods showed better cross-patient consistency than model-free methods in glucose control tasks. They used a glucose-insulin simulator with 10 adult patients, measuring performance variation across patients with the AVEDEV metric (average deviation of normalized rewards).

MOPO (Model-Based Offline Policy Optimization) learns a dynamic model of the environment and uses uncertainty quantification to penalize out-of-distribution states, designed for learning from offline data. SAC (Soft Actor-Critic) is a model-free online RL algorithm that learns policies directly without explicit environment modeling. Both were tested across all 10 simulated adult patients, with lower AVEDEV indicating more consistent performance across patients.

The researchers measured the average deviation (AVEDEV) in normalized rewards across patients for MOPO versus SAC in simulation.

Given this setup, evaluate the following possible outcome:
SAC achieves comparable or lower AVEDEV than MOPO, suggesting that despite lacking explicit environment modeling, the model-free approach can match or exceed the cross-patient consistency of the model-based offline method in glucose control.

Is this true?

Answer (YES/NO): YES